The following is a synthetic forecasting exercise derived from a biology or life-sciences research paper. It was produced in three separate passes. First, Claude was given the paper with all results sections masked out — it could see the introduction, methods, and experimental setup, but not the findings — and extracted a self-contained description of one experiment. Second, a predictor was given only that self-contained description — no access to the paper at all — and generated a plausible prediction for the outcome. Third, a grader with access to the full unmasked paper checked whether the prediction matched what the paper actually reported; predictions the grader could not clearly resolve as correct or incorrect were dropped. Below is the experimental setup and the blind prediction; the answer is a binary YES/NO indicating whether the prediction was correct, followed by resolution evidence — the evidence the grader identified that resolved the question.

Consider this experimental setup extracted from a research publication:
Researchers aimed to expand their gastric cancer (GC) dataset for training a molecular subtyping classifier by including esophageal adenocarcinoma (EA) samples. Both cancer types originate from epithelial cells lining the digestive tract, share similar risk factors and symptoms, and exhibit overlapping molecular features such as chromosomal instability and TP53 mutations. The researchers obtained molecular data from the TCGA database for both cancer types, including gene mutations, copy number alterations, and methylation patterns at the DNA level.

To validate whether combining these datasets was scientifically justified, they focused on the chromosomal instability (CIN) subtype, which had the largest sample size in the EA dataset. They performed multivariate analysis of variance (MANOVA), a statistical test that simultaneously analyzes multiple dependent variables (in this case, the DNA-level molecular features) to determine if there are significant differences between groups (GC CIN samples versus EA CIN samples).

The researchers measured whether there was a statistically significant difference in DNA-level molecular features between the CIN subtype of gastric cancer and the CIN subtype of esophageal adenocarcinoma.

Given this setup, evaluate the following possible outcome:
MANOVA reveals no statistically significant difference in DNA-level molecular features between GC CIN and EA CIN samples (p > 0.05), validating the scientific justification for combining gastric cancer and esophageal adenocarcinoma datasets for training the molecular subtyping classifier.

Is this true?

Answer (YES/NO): YES